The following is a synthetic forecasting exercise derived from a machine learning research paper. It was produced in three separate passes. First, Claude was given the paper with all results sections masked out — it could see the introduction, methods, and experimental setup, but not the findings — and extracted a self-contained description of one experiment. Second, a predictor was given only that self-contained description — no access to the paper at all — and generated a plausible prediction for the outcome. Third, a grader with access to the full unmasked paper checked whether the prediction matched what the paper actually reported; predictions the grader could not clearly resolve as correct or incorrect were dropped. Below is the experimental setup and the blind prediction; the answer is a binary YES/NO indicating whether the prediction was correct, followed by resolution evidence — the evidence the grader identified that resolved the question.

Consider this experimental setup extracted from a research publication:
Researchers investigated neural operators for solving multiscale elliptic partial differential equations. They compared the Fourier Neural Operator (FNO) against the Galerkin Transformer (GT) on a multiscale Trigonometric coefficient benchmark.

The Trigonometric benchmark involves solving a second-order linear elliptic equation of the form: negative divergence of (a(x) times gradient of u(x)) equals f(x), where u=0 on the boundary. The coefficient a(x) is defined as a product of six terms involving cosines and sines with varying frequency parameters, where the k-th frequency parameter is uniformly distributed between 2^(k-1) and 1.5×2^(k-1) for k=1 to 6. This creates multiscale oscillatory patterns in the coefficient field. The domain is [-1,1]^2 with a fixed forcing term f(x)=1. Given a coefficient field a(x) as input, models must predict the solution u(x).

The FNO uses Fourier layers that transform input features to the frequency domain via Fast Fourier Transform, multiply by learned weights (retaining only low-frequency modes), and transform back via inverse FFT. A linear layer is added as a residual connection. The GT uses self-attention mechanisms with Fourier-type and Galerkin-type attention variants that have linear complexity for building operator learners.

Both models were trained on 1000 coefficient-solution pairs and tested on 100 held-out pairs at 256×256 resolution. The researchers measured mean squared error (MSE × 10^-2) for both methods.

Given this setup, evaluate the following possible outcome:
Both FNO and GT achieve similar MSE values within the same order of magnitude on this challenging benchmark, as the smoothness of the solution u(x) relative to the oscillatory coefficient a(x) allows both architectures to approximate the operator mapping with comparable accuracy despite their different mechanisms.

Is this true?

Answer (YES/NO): NO